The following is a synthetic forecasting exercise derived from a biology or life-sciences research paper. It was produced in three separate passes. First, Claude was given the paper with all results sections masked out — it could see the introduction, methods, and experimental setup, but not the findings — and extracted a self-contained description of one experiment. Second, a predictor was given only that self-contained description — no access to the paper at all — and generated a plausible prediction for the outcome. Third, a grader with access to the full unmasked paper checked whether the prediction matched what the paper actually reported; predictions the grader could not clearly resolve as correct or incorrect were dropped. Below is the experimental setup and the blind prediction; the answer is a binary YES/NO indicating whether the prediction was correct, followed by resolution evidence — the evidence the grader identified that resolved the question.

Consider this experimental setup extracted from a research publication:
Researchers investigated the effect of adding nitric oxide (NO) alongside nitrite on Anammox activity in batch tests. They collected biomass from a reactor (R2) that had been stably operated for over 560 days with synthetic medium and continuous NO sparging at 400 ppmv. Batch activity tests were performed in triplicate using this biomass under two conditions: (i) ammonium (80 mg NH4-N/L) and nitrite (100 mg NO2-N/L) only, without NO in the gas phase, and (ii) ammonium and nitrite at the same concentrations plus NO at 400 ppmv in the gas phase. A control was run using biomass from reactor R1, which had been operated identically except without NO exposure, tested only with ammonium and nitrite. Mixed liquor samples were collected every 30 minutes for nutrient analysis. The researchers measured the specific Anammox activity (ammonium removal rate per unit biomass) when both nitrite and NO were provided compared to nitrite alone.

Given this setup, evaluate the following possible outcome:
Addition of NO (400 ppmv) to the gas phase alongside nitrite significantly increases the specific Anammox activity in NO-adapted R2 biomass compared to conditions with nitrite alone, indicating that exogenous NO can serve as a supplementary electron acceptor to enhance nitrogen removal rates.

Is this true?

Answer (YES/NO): NO